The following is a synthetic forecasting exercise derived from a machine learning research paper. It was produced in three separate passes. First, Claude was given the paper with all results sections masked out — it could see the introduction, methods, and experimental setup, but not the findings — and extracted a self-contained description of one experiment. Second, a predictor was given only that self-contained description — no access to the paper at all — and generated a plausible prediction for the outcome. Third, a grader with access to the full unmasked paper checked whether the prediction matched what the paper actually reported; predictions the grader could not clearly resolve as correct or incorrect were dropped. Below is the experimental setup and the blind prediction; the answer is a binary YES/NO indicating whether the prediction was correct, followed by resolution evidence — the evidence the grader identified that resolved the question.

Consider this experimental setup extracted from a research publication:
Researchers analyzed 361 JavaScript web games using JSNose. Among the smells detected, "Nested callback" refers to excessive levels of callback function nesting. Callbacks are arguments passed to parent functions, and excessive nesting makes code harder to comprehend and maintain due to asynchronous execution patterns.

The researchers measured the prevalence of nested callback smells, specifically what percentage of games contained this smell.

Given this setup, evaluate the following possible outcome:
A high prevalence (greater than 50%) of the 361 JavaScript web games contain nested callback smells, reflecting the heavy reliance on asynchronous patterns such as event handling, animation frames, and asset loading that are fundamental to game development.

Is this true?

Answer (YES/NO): NO